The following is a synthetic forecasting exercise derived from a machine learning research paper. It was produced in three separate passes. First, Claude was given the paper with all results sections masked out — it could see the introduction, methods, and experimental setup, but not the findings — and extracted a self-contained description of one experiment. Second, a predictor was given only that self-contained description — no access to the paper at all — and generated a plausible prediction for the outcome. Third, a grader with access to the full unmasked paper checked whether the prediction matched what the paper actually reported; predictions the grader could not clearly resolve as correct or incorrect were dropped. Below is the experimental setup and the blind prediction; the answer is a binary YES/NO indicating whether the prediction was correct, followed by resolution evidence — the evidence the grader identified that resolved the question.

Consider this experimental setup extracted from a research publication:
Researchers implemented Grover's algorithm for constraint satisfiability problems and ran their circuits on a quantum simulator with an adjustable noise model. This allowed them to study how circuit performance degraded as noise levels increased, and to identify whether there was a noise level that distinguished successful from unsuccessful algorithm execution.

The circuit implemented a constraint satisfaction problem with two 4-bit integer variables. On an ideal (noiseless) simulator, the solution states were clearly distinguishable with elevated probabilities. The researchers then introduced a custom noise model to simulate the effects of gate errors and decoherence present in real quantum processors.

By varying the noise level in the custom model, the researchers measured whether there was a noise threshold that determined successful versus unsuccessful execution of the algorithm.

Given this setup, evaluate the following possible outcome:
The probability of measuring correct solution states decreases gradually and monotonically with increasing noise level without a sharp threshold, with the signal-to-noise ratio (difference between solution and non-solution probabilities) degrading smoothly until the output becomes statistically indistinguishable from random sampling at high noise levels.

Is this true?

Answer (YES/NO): NO